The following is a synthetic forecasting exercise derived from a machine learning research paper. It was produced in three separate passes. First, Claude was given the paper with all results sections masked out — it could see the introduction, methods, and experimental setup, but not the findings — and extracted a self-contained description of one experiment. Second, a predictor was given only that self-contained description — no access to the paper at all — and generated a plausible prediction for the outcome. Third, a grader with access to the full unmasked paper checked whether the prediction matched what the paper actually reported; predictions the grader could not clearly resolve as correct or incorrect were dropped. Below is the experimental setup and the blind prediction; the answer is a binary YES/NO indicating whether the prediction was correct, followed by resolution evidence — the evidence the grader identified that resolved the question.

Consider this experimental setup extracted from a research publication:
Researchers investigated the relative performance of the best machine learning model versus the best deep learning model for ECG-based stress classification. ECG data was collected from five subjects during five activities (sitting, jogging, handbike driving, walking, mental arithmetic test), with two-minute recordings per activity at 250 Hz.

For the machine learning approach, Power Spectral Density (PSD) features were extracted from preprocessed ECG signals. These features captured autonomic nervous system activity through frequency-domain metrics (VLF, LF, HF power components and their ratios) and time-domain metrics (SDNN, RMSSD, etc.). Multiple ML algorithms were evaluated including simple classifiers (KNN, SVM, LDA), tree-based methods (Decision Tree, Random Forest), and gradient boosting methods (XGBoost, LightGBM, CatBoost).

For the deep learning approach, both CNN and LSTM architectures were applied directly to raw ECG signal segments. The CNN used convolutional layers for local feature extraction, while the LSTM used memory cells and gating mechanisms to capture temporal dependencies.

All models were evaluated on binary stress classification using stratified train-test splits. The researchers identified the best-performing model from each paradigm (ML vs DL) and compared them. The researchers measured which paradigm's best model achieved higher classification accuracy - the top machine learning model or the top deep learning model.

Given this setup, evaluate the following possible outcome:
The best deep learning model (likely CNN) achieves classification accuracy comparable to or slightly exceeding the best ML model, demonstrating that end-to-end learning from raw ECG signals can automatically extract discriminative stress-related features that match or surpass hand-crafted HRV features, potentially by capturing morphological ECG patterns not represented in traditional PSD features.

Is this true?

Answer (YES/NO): NO